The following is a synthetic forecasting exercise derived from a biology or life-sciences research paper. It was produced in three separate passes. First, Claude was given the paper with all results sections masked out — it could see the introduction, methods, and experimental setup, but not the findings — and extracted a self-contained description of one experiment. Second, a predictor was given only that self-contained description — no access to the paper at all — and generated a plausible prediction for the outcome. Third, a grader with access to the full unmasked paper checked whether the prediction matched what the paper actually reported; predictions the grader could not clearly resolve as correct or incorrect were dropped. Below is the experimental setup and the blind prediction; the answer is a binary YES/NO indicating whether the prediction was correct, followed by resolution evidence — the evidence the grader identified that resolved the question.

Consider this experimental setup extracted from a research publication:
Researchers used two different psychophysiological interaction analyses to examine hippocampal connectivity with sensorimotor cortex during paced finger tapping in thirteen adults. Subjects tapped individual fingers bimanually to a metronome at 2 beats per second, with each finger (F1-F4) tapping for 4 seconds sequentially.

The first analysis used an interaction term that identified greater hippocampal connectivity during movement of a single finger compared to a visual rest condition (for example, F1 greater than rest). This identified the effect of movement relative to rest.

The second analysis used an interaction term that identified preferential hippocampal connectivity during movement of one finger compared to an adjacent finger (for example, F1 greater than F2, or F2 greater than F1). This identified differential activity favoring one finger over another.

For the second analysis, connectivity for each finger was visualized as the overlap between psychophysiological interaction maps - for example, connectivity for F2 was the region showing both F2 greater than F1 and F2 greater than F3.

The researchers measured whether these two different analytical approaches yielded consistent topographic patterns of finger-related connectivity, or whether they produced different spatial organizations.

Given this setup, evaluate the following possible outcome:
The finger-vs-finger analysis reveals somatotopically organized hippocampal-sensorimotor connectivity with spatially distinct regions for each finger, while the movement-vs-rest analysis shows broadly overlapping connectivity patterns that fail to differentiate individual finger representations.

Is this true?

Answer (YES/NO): NO